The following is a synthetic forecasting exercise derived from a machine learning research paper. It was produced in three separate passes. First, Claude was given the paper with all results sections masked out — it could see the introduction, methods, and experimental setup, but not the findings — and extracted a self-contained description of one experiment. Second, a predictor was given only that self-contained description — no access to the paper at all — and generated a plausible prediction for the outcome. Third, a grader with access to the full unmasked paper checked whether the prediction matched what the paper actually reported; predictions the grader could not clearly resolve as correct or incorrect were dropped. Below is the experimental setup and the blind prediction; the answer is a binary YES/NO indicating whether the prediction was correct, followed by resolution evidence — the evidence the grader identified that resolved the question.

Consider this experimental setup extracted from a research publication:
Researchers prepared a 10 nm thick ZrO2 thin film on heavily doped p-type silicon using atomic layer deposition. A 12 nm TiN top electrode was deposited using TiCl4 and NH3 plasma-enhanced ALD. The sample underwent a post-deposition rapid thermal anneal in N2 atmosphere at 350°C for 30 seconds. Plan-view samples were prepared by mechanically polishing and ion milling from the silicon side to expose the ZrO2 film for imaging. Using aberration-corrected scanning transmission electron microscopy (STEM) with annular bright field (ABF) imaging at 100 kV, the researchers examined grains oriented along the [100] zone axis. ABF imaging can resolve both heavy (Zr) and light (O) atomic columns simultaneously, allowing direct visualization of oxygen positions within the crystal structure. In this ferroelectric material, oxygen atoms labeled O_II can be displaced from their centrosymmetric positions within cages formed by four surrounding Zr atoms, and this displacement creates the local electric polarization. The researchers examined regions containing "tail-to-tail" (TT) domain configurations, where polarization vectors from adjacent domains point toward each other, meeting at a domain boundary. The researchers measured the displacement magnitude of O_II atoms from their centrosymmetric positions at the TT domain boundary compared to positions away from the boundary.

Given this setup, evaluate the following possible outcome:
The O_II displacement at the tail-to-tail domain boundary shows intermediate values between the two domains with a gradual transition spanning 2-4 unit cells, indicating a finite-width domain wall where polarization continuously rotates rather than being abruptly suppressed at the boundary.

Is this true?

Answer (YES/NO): NO